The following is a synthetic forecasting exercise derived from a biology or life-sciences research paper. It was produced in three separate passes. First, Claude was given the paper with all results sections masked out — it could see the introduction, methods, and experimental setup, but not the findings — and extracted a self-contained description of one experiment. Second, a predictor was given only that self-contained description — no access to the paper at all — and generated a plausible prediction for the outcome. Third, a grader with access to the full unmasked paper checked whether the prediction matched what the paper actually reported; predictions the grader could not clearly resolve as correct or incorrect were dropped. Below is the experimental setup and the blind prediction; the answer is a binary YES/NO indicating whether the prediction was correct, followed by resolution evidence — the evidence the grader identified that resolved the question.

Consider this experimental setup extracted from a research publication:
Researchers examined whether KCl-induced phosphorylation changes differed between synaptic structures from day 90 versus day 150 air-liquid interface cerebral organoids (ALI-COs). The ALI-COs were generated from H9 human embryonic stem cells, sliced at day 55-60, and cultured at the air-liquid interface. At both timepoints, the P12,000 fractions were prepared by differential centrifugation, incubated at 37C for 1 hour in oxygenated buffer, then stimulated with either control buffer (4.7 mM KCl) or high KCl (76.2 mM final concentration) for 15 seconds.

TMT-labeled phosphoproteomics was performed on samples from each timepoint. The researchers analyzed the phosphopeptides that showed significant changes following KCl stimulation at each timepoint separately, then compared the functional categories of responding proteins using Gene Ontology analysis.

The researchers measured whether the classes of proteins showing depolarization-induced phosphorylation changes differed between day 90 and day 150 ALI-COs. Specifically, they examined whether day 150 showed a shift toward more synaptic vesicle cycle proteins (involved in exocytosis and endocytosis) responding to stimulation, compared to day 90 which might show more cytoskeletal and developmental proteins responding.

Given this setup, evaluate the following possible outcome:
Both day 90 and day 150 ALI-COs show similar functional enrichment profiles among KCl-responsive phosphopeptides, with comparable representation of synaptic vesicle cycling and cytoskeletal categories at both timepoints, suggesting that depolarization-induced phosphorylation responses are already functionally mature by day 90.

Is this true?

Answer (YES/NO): NO